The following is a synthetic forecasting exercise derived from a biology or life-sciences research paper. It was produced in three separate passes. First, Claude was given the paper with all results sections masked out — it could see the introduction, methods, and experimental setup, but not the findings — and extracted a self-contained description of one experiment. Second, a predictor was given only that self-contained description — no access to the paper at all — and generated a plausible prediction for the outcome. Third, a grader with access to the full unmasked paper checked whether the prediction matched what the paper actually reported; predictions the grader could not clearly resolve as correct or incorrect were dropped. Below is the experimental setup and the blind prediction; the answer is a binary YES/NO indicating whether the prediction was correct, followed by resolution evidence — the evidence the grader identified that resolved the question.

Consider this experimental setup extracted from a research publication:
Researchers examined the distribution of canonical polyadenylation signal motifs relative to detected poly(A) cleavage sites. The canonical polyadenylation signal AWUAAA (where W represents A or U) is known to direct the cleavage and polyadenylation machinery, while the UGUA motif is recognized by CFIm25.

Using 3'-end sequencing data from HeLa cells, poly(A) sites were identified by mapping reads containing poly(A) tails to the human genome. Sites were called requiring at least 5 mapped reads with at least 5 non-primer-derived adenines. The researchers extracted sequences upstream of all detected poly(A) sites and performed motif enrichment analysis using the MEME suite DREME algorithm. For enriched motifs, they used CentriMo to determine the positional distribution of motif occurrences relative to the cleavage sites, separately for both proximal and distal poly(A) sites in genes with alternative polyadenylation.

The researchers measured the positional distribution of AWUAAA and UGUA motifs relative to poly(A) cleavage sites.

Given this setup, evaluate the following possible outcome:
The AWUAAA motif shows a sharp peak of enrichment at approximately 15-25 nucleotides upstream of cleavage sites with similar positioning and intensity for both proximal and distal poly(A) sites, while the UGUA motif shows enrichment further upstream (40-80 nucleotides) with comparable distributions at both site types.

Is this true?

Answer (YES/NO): NO